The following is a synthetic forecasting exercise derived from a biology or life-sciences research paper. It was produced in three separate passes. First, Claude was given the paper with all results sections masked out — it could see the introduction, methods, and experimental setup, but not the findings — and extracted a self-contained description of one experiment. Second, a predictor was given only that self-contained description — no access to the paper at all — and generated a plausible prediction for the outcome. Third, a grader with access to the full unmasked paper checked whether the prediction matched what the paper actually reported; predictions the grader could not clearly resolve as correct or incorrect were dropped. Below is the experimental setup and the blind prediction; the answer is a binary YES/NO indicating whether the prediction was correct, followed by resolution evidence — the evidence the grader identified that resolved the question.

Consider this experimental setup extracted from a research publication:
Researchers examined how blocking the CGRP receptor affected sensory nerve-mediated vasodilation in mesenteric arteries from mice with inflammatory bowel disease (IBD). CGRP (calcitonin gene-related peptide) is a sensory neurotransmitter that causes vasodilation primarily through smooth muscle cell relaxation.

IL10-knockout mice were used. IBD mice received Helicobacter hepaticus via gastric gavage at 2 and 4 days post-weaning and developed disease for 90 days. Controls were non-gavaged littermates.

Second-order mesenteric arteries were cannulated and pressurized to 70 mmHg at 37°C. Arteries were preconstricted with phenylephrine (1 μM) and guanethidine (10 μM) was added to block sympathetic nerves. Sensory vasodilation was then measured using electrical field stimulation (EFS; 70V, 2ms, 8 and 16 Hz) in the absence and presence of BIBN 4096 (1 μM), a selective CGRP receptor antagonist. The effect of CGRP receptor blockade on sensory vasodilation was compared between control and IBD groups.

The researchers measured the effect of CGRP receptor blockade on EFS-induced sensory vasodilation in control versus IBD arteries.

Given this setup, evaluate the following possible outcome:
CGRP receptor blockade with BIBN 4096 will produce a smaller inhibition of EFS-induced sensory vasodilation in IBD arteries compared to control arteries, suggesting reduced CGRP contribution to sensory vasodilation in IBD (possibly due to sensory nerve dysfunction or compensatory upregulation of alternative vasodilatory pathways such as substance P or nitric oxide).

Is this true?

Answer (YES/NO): YES